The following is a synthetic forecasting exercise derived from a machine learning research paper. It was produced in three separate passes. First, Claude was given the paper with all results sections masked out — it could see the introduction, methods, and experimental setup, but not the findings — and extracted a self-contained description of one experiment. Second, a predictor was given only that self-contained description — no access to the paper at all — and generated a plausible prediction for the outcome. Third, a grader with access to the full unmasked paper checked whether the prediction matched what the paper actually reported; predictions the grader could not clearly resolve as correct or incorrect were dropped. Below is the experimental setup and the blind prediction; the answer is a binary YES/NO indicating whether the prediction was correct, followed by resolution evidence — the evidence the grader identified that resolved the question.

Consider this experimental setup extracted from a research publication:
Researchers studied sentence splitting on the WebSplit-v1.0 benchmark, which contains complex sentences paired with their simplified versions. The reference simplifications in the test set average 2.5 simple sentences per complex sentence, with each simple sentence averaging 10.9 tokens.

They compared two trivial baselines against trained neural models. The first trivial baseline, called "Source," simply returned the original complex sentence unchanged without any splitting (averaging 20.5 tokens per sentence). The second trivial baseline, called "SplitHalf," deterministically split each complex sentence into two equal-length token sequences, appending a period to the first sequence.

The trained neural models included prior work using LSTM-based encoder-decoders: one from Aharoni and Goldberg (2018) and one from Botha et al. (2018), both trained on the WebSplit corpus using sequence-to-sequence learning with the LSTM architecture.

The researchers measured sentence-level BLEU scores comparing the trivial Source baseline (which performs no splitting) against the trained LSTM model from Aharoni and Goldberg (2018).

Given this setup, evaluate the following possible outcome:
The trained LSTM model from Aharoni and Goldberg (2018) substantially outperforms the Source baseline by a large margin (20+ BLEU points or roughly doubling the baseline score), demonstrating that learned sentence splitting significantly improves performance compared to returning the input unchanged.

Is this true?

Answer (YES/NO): NO